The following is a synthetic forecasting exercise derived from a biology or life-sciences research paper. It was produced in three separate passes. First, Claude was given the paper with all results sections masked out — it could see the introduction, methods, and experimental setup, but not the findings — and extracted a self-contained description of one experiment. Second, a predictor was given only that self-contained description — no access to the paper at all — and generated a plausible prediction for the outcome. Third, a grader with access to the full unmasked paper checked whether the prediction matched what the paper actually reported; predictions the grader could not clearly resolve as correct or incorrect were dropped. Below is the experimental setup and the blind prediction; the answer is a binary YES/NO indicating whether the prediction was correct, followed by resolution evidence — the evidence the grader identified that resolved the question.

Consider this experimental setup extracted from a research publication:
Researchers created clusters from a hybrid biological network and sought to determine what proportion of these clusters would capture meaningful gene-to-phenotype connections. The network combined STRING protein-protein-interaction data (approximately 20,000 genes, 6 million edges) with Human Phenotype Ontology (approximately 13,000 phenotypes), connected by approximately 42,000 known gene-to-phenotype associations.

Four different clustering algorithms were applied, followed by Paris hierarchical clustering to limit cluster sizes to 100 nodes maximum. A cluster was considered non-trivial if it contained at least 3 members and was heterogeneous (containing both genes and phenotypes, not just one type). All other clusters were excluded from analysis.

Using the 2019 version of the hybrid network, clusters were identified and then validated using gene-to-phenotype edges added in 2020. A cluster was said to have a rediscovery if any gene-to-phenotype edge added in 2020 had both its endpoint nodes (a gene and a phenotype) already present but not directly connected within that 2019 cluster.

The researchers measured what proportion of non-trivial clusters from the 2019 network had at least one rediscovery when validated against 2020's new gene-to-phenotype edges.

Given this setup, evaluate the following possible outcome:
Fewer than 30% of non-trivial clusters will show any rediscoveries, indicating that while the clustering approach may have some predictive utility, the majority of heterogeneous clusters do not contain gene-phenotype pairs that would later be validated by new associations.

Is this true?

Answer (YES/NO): YES